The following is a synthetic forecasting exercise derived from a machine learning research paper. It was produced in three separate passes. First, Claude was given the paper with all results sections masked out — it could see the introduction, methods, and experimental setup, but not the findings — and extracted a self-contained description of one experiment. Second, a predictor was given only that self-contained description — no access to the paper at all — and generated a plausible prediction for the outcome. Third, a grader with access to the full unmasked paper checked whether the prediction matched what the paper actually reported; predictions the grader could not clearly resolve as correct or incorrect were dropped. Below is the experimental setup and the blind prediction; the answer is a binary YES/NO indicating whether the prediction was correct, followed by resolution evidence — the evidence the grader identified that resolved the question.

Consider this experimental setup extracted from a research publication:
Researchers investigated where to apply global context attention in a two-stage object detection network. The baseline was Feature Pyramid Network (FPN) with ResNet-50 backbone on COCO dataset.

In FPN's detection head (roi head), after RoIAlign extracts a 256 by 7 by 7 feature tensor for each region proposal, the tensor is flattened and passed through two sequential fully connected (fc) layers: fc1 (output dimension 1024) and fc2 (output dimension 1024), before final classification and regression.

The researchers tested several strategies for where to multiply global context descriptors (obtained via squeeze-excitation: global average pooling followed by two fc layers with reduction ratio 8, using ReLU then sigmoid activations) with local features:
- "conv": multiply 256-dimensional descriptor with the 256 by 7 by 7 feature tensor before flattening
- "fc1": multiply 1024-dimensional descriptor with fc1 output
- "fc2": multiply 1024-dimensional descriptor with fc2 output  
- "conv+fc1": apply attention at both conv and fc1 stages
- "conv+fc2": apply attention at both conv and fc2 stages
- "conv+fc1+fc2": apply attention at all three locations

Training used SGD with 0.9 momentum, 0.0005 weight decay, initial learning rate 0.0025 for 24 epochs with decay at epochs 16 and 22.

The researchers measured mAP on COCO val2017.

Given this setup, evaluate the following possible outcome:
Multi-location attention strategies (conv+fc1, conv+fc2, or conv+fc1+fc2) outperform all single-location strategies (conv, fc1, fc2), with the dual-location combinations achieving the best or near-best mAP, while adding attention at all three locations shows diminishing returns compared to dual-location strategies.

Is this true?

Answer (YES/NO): NO